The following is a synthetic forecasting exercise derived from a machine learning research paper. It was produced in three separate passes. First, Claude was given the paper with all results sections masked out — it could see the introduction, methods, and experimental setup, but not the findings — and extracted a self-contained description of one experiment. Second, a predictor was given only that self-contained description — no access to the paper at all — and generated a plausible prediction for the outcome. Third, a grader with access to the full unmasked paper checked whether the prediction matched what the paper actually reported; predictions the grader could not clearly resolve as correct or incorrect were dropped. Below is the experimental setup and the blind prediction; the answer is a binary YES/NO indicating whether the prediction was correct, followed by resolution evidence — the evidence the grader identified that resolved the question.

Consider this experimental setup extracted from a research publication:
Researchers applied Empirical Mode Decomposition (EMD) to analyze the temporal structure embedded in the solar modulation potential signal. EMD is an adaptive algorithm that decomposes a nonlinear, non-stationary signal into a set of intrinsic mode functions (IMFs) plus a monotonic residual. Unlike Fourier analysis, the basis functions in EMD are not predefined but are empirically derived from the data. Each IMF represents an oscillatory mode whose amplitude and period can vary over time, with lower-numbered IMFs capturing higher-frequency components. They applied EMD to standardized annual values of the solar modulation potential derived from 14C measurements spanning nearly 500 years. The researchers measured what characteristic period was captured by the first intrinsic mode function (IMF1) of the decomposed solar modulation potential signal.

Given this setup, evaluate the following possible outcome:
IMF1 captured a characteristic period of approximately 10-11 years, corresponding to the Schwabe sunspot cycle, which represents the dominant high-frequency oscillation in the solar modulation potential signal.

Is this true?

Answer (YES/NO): YES